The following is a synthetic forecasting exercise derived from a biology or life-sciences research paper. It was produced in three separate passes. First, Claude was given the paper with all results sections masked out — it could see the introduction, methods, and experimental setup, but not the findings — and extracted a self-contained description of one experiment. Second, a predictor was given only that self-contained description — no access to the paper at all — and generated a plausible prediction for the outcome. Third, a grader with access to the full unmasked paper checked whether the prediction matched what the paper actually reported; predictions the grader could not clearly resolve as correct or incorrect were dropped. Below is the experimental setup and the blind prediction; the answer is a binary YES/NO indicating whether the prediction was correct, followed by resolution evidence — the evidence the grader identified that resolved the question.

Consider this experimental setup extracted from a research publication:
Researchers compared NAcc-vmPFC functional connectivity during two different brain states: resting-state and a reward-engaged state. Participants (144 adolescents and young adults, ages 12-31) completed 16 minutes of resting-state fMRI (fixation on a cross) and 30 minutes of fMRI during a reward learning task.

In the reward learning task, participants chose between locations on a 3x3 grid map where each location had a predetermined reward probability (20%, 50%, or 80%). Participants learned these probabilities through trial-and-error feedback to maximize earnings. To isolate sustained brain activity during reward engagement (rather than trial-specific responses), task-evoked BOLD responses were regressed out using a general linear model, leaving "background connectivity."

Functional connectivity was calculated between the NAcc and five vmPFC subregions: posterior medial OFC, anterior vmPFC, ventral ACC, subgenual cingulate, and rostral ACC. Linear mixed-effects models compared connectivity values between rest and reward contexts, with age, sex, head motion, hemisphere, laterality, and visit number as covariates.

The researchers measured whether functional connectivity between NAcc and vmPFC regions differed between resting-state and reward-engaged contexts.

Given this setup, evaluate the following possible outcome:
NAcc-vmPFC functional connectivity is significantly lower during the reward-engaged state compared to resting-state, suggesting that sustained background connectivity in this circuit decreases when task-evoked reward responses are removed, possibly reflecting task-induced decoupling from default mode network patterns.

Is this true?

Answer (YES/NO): NO